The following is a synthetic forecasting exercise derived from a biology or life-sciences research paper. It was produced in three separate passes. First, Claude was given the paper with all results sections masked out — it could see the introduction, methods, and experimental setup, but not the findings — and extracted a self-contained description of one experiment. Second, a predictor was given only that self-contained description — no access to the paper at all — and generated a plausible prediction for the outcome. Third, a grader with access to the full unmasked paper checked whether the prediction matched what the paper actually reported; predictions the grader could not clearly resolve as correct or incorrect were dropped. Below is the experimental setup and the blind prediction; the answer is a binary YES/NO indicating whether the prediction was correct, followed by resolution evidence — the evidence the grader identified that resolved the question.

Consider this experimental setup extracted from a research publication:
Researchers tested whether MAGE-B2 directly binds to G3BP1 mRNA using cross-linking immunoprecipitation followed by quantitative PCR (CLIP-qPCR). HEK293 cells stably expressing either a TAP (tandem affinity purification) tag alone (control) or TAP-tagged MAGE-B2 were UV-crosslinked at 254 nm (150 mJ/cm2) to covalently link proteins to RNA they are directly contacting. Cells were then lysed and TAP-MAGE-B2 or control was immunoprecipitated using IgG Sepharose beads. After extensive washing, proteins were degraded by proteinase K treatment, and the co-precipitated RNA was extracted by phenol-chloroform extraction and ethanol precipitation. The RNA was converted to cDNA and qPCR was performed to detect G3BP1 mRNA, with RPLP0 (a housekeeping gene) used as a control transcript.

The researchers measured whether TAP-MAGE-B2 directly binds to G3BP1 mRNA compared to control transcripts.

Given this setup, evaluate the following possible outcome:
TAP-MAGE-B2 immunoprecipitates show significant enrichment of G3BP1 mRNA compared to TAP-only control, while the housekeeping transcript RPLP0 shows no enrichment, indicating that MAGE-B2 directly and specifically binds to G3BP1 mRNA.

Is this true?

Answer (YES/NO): YES